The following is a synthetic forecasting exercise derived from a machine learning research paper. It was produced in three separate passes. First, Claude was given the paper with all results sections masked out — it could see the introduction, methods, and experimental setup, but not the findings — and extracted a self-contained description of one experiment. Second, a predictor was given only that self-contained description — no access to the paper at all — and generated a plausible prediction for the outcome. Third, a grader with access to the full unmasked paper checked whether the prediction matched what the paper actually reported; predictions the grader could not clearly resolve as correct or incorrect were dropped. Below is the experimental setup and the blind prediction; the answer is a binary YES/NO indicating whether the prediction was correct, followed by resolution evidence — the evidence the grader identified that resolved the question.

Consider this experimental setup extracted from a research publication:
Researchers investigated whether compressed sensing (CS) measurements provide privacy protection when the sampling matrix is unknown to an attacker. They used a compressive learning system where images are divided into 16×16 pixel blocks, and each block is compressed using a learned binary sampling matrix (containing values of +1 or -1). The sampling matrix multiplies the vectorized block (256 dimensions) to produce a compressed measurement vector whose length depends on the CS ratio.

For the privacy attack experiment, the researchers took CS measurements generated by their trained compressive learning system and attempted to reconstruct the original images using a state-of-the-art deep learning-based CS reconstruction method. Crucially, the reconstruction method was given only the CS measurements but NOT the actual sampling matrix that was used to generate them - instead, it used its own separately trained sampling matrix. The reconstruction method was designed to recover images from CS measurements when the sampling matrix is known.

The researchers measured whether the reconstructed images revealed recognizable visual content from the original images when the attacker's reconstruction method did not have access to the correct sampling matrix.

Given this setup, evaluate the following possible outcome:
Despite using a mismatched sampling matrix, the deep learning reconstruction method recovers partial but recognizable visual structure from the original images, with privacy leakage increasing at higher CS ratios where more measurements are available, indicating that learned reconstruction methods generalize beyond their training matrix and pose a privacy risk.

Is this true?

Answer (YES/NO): NO